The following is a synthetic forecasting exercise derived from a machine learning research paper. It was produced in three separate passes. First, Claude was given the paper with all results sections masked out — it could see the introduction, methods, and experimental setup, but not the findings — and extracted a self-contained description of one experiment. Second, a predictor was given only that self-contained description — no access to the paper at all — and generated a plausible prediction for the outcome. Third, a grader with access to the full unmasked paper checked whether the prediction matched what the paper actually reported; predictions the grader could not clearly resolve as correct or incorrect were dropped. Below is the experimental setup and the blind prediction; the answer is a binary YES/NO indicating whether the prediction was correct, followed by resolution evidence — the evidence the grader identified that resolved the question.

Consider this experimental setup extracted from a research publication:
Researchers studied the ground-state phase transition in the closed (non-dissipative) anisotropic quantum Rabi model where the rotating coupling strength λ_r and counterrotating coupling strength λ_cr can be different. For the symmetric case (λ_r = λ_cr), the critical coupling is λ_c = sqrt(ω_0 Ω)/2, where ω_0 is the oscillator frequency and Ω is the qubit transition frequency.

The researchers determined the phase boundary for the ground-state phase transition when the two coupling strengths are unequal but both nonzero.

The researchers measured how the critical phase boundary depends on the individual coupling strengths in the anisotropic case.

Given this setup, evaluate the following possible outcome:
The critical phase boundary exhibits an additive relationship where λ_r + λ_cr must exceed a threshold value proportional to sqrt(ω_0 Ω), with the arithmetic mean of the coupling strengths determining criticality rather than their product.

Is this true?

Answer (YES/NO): YES